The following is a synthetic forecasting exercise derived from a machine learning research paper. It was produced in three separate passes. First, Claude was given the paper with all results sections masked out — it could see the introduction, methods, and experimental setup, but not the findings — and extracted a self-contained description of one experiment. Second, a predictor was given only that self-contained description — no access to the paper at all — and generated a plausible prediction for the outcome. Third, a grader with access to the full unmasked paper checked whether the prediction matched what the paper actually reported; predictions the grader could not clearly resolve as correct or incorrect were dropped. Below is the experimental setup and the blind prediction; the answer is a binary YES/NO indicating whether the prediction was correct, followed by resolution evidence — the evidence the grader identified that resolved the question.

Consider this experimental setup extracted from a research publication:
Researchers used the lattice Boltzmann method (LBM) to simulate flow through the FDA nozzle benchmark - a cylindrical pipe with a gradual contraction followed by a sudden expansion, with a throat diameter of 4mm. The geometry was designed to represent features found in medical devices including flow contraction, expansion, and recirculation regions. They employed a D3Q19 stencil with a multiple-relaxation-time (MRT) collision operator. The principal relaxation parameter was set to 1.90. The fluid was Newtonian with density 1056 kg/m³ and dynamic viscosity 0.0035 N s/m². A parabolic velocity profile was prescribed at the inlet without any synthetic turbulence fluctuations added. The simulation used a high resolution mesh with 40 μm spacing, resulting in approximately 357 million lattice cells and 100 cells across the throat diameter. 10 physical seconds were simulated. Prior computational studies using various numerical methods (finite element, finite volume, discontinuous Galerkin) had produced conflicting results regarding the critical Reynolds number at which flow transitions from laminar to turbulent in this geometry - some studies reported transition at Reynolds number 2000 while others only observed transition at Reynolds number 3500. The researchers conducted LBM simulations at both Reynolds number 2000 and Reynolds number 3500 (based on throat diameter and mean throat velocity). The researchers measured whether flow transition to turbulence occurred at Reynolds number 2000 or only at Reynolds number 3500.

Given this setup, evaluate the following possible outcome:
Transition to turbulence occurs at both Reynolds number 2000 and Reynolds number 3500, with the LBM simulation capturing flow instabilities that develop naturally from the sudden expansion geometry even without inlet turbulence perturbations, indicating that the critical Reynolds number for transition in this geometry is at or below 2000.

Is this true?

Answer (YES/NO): YES